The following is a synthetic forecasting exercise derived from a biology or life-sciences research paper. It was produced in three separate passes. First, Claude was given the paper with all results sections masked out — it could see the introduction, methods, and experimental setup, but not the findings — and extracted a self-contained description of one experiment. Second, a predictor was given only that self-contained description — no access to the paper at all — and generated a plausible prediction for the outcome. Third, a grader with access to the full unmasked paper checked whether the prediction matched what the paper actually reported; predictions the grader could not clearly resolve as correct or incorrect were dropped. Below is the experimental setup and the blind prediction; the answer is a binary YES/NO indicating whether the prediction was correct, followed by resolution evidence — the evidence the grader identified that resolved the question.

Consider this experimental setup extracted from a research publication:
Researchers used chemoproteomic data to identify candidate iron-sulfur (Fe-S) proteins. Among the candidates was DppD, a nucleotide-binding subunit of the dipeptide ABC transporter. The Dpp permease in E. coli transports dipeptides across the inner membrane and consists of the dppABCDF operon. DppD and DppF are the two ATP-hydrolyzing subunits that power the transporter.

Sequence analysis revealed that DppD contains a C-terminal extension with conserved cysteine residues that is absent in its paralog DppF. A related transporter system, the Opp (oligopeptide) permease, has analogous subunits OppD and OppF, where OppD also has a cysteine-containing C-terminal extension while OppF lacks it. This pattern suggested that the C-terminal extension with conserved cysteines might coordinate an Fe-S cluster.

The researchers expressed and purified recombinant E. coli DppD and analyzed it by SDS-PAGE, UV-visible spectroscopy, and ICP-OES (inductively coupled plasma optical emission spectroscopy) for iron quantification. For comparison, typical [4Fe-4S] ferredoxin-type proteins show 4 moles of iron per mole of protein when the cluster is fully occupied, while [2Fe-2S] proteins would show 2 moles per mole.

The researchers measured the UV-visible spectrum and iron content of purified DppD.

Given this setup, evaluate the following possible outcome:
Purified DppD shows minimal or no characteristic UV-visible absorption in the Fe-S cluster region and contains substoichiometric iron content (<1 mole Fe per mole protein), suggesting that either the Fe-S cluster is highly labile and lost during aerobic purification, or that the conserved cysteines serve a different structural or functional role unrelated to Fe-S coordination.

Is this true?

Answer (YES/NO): NO